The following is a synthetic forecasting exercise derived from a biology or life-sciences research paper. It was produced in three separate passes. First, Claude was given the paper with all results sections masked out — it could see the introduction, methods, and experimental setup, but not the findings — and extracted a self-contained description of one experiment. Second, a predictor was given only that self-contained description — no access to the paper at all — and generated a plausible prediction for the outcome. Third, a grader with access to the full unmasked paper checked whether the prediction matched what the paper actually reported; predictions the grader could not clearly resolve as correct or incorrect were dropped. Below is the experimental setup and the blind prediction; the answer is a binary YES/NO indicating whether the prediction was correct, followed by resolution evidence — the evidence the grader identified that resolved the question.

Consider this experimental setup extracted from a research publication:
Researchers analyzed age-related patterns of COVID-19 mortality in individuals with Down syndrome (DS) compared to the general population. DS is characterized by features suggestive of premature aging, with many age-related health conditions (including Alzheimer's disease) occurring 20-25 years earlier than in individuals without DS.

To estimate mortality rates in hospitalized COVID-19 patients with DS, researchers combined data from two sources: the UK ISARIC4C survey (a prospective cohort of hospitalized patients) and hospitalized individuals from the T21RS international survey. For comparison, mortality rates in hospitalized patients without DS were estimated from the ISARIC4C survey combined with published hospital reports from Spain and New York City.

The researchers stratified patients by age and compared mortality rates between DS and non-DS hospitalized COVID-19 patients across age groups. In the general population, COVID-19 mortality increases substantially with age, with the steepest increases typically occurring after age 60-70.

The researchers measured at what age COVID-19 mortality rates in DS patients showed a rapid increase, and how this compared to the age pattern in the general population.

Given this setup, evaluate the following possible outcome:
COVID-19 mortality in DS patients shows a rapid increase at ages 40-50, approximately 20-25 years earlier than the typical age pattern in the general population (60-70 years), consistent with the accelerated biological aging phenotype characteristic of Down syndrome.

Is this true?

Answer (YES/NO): YES